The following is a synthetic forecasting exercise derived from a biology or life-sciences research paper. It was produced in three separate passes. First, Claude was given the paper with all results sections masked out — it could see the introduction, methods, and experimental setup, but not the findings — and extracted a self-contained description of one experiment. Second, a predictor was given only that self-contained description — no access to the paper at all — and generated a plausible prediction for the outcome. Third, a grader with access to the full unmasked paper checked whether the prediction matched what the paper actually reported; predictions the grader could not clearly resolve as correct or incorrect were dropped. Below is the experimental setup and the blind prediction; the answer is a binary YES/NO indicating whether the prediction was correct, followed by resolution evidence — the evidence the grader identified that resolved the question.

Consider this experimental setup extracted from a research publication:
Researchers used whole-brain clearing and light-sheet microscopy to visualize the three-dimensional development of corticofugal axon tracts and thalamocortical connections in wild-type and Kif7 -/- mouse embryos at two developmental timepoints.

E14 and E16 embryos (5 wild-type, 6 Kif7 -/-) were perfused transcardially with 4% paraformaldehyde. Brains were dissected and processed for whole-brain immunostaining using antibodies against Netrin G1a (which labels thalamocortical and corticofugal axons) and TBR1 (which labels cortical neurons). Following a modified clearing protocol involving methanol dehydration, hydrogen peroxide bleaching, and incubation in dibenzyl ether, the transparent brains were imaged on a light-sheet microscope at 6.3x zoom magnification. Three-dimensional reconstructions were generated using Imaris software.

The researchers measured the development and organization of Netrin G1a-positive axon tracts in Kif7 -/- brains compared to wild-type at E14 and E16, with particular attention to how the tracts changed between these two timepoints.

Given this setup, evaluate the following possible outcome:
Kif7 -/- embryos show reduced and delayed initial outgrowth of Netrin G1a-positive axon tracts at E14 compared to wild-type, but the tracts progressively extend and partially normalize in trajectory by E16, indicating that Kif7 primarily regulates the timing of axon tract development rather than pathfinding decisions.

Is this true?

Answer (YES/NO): NO